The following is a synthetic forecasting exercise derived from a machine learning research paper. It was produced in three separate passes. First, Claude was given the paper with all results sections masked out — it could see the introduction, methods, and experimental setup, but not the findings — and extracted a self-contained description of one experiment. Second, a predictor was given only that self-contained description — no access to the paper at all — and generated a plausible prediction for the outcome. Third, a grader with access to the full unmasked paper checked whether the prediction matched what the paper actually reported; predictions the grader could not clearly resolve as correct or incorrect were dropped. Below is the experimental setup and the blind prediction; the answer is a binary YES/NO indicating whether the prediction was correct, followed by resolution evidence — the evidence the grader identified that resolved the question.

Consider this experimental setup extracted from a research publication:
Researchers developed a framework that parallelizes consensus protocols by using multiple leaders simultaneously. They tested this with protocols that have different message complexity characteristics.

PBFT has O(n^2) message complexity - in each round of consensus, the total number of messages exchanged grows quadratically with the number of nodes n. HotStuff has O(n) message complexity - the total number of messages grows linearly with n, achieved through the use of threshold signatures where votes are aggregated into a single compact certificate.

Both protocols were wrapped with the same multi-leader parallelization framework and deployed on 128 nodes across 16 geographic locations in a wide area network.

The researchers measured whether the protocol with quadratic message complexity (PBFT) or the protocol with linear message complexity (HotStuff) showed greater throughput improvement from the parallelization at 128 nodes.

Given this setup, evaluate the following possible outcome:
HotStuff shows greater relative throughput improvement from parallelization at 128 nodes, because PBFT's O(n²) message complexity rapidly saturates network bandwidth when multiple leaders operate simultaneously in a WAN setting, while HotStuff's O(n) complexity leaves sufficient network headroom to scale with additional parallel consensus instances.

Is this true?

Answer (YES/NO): YES